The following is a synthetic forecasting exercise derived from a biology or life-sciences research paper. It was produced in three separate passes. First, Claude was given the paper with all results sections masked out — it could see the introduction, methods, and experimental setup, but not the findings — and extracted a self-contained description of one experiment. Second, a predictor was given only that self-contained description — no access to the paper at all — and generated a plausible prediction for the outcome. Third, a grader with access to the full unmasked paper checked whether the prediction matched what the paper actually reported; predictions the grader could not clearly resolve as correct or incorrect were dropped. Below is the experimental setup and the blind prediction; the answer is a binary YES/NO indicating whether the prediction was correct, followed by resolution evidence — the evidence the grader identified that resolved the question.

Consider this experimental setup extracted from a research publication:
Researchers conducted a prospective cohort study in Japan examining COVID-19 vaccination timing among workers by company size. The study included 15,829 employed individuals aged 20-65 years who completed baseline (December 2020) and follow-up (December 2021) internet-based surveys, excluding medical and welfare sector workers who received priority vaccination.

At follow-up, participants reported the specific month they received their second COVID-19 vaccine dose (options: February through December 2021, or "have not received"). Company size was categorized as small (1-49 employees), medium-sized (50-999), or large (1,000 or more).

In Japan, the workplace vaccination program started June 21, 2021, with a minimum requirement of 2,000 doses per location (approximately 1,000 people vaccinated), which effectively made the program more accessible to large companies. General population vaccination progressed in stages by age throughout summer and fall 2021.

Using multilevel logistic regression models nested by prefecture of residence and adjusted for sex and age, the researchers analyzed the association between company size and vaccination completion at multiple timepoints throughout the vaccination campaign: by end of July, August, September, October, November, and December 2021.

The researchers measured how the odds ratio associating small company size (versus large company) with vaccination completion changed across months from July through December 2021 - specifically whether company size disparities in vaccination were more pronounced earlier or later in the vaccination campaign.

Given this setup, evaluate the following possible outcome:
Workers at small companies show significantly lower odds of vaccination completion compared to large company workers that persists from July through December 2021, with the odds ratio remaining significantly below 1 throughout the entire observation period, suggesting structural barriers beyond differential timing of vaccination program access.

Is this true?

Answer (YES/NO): YES